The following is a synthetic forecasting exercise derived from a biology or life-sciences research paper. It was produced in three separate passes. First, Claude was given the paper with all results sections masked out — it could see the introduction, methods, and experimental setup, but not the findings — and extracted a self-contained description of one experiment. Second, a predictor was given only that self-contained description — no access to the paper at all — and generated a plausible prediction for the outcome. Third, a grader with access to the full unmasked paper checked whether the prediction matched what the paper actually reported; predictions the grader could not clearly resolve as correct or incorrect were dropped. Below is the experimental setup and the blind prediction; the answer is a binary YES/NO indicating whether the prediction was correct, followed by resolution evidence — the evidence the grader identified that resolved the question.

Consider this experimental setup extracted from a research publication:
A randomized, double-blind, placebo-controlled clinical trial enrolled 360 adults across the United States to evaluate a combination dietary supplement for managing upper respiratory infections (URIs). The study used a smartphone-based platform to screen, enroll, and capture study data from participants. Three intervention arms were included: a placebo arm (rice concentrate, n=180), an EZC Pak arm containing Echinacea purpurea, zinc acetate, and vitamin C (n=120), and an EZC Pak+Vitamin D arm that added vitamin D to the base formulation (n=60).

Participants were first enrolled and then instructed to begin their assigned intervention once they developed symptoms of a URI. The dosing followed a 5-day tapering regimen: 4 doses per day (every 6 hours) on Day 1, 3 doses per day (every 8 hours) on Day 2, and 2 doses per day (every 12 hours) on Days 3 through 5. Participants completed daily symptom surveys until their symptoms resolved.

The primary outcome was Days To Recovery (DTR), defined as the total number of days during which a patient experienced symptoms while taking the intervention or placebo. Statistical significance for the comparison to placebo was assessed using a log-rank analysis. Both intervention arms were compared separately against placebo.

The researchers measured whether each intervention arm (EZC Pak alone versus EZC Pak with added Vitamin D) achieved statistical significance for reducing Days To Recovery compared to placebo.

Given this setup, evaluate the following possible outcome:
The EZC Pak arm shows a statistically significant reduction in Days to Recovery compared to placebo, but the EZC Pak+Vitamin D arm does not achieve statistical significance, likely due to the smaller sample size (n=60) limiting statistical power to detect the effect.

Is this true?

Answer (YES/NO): YES